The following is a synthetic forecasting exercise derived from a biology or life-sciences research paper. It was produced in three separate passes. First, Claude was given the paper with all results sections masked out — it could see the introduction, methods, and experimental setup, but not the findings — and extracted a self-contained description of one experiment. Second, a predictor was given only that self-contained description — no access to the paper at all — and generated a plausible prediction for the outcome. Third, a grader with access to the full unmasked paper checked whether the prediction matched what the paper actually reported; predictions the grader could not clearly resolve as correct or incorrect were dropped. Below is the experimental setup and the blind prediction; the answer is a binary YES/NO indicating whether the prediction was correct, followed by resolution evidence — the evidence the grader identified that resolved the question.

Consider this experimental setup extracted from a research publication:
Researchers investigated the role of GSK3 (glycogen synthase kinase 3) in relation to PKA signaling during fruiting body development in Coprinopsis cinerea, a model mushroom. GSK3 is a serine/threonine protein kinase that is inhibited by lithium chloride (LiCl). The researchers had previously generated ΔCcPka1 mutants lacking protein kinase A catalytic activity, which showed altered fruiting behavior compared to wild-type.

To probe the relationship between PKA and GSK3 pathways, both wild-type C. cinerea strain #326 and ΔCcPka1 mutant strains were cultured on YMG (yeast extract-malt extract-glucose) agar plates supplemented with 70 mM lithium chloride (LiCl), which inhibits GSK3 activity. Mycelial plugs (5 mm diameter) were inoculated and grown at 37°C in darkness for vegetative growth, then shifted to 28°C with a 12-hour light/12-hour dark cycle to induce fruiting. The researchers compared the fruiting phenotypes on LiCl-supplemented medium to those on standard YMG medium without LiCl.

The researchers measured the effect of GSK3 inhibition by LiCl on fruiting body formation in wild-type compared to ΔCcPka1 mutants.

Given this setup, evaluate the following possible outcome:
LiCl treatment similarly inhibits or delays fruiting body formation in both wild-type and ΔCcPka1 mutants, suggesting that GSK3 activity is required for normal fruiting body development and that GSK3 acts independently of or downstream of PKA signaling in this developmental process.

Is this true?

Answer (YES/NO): YES